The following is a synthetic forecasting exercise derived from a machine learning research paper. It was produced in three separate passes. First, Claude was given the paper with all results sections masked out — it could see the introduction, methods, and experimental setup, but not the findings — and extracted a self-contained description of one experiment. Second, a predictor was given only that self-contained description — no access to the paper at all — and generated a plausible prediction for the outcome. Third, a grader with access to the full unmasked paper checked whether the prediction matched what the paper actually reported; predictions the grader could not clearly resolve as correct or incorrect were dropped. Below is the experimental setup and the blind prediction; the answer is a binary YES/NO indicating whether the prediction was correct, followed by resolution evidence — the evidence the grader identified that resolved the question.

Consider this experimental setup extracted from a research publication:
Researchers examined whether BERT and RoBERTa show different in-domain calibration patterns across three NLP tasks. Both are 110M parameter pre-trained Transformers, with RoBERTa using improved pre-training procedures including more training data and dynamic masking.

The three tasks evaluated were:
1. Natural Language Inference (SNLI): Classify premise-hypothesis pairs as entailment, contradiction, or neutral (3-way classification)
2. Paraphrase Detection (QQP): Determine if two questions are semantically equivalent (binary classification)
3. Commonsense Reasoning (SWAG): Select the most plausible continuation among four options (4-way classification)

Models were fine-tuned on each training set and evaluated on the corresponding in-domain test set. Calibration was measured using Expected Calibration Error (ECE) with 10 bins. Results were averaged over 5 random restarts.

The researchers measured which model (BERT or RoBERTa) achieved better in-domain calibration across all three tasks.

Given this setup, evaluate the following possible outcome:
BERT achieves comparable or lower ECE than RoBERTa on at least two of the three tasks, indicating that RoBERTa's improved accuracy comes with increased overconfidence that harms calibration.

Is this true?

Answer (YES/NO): NO